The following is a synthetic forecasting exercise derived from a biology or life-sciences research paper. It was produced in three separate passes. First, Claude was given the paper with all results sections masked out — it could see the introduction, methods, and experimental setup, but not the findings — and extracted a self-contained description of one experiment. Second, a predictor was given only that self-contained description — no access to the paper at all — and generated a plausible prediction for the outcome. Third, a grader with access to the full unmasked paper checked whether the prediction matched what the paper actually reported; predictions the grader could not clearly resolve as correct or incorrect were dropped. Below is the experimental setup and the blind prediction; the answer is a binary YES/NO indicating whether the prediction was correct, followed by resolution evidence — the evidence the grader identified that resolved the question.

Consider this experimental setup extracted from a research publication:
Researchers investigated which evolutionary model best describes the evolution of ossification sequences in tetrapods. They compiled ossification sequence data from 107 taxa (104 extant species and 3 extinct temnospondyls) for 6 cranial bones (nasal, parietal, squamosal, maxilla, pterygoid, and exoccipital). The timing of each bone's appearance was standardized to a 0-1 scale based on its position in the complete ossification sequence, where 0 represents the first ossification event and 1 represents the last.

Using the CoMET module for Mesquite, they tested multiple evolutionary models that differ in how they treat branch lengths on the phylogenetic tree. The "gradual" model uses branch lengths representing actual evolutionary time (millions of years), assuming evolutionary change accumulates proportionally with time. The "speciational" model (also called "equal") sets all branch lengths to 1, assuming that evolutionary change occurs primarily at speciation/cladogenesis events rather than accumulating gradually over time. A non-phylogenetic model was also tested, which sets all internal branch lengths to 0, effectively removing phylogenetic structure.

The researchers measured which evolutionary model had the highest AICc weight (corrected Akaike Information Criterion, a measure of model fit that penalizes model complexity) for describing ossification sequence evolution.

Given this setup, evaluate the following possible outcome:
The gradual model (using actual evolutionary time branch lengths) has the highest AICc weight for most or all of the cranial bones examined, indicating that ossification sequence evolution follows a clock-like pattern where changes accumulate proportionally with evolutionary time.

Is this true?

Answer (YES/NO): NO